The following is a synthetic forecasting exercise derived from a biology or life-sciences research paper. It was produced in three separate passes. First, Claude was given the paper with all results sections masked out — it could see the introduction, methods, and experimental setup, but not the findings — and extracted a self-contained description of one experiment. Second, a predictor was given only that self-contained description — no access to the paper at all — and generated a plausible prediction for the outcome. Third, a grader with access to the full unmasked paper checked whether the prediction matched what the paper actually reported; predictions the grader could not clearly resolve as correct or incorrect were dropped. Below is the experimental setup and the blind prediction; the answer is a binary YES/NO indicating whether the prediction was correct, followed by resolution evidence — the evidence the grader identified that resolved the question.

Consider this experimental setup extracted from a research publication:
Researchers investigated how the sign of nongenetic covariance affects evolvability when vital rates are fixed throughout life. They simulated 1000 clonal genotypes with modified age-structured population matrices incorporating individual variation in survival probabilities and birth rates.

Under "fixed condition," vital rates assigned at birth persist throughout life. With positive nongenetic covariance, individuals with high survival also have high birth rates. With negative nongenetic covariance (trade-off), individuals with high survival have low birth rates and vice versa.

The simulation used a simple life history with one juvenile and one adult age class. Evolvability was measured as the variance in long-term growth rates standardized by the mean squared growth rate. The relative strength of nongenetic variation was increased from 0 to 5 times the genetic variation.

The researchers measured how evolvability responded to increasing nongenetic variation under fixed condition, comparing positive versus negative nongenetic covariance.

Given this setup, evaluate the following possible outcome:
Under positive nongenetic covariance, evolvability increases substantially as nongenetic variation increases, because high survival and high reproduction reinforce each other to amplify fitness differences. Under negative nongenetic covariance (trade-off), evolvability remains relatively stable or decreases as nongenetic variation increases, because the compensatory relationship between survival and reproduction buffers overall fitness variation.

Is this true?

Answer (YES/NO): NO